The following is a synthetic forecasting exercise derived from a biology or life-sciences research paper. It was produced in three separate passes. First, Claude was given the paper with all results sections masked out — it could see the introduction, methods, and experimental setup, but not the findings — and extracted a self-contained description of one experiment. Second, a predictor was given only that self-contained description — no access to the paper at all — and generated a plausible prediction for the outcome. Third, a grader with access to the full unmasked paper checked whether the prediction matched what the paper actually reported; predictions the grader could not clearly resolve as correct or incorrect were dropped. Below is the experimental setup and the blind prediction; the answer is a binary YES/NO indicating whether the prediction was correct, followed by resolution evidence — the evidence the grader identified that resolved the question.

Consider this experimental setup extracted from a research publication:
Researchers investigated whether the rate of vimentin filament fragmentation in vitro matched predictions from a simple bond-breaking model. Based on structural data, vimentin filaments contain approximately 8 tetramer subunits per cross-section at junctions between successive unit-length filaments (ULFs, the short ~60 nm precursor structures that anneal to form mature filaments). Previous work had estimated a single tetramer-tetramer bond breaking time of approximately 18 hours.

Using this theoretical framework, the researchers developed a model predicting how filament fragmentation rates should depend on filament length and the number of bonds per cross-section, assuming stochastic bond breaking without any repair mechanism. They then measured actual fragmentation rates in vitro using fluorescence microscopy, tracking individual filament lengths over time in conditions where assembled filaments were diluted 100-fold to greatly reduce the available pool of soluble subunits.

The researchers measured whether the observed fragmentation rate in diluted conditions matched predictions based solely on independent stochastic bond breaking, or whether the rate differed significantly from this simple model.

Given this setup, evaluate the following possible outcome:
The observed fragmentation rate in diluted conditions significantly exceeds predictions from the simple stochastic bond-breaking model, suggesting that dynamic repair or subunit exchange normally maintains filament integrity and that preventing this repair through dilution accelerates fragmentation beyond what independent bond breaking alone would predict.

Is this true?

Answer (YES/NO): YES